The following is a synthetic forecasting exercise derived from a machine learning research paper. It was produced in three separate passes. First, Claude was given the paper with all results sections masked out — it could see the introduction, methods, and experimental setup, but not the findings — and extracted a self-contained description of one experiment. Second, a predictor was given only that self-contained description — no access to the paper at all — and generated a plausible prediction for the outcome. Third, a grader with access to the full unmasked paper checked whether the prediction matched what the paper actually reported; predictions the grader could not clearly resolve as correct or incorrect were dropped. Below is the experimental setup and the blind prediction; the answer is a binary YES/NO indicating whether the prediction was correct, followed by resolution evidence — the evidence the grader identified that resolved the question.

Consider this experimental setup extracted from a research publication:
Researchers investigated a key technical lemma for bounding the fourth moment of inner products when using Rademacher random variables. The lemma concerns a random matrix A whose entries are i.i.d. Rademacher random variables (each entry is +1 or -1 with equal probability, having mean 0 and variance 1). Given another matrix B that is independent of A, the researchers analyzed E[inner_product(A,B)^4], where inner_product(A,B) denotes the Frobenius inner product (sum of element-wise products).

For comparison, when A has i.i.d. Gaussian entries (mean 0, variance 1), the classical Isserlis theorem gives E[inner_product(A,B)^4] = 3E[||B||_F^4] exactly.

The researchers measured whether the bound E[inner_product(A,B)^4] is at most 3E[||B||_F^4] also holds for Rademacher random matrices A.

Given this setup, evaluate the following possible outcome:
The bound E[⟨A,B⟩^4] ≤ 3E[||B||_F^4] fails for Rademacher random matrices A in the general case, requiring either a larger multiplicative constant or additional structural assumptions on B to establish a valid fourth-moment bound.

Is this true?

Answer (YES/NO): NO